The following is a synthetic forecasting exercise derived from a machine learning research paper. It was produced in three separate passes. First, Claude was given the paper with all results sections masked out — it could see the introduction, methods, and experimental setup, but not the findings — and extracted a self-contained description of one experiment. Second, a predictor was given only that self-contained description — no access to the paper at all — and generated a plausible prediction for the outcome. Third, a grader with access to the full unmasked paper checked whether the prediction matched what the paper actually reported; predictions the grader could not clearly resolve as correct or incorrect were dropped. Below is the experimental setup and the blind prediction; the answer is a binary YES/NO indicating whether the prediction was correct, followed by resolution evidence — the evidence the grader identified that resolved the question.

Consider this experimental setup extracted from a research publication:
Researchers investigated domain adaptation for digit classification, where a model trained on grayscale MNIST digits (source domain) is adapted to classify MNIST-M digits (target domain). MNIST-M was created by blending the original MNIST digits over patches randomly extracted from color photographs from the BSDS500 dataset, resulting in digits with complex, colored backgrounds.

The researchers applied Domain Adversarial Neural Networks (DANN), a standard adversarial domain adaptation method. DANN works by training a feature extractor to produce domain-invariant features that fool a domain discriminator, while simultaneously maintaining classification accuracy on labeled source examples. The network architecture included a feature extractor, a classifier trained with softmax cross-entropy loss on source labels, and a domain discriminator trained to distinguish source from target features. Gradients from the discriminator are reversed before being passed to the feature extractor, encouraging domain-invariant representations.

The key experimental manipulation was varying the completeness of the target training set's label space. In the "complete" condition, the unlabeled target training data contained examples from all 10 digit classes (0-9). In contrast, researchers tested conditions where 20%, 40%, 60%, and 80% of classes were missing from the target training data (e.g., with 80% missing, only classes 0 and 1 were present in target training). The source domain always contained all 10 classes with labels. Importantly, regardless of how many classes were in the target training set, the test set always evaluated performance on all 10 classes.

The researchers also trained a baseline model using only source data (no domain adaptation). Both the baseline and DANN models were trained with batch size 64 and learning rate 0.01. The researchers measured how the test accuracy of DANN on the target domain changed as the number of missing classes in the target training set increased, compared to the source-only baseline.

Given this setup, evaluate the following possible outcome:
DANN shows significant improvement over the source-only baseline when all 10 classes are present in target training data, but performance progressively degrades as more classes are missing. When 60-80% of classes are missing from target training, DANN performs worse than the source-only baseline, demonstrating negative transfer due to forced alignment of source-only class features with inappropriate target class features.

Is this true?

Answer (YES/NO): NO